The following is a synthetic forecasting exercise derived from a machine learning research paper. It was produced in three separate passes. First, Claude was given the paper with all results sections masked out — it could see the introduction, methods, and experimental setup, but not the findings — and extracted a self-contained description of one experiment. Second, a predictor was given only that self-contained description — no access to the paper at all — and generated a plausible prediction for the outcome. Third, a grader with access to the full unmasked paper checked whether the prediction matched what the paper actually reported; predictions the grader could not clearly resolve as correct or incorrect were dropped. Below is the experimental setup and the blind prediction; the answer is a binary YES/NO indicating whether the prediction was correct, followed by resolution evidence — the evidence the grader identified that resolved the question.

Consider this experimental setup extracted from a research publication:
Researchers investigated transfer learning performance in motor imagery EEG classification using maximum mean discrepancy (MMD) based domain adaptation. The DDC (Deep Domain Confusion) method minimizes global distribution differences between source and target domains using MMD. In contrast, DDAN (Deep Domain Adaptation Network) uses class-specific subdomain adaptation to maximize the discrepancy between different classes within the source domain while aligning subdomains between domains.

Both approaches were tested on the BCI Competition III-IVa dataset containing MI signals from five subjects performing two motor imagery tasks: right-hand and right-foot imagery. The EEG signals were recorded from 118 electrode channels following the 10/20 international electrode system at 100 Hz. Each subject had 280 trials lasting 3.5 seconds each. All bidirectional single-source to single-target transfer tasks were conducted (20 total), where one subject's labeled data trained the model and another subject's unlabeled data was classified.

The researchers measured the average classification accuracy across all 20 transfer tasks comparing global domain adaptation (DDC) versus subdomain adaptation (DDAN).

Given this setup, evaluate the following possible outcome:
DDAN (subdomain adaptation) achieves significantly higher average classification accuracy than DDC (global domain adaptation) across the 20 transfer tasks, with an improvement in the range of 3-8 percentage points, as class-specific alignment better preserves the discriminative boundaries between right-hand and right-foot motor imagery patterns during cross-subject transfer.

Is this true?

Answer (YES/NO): NO